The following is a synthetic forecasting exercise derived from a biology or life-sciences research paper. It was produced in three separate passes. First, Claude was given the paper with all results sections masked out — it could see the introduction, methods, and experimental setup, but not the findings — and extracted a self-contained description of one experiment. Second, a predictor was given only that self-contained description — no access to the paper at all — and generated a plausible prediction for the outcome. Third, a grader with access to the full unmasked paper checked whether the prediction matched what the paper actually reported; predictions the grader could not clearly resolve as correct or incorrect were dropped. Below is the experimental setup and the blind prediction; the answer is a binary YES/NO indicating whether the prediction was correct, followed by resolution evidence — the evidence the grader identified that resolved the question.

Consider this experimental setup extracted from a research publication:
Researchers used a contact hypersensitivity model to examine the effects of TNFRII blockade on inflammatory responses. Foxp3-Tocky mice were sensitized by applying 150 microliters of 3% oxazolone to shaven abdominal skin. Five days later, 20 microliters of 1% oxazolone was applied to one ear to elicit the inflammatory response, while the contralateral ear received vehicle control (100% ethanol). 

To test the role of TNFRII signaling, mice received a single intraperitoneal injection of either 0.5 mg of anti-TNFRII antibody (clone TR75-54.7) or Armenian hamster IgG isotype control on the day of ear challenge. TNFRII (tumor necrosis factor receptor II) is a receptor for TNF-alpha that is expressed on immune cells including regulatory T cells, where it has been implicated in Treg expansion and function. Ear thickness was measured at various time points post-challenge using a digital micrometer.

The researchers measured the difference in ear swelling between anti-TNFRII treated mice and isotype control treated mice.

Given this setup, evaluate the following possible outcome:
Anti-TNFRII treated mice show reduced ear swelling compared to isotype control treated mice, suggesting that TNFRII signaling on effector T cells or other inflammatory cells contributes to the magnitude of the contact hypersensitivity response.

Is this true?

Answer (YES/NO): NO